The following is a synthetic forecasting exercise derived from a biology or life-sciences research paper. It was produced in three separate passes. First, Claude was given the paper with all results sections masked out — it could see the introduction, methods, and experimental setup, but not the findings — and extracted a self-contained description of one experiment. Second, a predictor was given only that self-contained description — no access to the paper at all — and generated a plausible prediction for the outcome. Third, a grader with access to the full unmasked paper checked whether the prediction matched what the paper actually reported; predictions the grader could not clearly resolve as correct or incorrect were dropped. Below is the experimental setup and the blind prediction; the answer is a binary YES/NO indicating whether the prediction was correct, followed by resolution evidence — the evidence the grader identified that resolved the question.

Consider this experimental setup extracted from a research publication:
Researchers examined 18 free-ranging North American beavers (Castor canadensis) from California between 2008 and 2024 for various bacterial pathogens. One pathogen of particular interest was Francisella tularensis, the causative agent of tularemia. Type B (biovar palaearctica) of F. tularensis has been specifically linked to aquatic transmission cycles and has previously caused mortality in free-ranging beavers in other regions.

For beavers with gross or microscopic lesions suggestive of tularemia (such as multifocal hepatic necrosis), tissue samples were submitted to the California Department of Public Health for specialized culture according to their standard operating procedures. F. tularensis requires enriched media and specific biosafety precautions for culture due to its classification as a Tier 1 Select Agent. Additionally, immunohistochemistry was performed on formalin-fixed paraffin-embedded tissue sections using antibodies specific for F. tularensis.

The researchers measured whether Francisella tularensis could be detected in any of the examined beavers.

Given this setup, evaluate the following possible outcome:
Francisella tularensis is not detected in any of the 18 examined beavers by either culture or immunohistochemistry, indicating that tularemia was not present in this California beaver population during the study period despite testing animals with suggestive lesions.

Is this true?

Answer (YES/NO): NO